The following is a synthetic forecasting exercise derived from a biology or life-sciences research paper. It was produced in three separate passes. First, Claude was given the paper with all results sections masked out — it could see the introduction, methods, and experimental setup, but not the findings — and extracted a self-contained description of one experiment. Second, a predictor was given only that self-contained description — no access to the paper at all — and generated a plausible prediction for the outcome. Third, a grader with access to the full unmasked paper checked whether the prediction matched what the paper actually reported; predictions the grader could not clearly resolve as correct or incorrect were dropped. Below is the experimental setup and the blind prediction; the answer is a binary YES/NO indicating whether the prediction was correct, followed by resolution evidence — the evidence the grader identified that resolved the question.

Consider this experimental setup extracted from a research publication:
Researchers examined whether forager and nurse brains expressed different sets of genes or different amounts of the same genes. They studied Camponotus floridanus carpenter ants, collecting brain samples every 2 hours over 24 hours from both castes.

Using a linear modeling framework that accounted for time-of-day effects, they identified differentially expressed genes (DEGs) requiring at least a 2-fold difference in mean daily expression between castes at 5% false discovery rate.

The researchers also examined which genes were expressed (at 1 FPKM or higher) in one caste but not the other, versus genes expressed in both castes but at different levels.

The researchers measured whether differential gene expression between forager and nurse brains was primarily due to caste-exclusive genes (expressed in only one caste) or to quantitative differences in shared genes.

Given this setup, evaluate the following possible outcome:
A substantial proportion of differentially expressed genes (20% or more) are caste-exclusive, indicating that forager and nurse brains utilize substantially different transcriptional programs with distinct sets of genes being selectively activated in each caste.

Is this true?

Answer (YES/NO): NO